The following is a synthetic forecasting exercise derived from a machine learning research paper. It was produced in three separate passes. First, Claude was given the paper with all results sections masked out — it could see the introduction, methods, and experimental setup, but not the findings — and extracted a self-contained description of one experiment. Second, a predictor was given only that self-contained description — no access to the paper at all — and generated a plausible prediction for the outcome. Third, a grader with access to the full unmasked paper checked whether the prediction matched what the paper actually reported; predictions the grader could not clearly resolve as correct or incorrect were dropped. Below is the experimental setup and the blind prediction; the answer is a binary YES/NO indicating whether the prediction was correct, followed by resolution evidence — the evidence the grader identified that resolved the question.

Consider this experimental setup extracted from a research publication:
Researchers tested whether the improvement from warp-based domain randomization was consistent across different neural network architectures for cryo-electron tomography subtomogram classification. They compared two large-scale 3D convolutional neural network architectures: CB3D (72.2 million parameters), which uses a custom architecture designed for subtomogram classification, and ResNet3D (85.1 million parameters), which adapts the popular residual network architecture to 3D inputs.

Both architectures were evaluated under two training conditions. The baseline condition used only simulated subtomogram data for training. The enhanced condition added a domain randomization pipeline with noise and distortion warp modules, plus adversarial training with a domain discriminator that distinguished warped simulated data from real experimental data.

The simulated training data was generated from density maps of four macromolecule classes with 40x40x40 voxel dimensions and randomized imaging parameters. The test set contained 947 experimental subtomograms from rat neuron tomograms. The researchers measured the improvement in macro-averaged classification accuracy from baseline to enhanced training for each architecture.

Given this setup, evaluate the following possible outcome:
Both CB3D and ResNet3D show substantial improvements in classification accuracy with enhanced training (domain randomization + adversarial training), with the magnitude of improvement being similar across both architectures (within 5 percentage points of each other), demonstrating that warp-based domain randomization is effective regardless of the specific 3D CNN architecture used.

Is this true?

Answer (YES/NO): NO